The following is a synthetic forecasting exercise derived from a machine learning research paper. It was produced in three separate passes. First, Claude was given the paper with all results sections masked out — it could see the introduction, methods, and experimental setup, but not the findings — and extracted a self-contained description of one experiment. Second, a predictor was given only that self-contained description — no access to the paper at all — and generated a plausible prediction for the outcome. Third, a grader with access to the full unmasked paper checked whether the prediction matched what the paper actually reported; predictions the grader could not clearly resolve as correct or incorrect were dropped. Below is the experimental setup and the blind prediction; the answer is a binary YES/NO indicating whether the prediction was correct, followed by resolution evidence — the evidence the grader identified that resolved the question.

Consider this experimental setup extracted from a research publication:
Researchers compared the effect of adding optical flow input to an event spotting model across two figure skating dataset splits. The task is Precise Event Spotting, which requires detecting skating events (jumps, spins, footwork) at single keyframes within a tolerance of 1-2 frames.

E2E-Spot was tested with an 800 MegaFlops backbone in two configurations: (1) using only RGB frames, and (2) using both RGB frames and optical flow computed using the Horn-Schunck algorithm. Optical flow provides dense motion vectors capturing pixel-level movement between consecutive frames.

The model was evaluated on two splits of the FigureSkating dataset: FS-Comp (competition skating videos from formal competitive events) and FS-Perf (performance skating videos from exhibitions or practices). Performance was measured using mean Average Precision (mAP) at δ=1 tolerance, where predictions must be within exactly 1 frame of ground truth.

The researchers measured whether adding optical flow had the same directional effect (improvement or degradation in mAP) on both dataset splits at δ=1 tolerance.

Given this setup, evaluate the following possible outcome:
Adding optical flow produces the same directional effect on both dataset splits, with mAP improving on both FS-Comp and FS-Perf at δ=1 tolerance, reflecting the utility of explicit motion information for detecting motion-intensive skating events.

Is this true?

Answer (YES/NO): NO